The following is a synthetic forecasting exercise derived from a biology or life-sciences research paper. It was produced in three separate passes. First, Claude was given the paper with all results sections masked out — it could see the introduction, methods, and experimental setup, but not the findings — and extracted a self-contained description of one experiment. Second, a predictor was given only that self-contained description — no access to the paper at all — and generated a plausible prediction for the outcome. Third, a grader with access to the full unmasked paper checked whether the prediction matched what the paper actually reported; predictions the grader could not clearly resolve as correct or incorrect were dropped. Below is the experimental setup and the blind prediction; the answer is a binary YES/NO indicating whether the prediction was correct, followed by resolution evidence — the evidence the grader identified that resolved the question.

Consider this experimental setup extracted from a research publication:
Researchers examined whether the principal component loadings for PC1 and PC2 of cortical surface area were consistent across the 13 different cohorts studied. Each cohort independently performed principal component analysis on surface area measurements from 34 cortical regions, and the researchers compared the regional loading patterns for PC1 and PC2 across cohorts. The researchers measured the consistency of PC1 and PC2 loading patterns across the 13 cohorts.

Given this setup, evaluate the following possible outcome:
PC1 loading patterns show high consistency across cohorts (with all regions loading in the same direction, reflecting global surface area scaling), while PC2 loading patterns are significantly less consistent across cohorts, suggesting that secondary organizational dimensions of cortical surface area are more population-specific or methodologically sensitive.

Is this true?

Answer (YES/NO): NO